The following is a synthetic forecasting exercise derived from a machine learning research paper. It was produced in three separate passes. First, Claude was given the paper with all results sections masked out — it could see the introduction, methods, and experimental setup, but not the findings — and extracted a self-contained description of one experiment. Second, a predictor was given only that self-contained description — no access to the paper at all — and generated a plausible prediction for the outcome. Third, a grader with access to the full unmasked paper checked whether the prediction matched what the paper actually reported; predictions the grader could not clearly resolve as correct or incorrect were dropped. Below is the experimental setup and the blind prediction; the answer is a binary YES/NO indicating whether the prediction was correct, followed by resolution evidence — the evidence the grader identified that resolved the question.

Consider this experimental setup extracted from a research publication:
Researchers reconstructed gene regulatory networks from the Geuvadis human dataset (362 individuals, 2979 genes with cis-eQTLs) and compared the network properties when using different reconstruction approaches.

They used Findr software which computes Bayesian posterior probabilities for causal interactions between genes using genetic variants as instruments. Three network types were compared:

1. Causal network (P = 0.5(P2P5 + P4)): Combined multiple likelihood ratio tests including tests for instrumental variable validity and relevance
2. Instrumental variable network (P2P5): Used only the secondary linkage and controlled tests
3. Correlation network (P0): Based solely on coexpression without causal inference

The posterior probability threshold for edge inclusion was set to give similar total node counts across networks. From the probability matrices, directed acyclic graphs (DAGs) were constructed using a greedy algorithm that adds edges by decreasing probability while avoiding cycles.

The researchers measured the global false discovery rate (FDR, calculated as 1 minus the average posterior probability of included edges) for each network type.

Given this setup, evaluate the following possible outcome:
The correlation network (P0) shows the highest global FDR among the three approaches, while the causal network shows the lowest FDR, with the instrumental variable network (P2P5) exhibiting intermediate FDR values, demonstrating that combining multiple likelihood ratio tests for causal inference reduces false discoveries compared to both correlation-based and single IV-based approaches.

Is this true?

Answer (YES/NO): NO